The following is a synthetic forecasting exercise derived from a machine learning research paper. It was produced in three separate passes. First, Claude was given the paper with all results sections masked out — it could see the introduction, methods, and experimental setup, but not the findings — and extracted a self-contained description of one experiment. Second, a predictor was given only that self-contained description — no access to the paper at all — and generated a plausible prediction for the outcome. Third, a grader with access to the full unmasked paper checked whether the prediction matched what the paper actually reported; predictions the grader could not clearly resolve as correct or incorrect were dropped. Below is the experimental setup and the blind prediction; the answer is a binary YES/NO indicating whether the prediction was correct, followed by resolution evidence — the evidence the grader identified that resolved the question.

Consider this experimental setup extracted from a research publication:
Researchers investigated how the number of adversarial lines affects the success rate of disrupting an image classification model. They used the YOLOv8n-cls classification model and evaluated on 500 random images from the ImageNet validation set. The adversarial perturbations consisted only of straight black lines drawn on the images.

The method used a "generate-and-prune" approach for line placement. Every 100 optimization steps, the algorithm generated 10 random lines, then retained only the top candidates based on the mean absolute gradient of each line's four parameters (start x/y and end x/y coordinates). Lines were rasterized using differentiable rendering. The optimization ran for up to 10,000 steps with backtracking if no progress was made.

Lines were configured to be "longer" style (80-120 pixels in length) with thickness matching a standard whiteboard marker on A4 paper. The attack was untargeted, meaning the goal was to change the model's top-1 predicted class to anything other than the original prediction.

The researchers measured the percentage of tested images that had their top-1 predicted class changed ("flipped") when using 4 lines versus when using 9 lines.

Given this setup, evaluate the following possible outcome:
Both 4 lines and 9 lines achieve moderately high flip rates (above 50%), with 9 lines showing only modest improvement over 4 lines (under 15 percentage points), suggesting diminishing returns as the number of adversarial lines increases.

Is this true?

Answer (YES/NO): NO